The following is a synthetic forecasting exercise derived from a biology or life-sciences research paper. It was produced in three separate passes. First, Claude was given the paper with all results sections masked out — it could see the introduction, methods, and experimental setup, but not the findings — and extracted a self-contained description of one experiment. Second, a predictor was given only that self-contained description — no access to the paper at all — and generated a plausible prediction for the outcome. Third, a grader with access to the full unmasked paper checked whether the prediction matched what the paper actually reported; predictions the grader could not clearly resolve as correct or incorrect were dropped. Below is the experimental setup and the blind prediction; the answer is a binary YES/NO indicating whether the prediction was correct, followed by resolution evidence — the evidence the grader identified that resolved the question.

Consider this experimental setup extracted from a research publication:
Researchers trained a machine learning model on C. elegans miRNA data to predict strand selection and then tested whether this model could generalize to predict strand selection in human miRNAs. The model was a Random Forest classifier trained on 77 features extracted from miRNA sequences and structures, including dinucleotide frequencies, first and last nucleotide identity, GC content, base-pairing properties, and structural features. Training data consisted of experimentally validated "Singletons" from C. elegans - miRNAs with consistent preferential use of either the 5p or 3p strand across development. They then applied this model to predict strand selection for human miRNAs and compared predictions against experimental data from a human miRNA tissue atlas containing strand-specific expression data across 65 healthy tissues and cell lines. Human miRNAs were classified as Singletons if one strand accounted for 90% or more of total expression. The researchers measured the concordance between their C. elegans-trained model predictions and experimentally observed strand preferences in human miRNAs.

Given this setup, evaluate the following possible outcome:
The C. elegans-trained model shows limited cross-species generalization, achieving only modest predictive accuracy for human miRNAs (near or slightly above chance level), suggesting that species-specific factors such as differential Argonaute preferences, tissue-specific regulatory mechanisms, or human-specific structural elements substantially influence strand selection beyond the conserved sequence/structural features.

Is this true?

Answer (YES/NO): NO